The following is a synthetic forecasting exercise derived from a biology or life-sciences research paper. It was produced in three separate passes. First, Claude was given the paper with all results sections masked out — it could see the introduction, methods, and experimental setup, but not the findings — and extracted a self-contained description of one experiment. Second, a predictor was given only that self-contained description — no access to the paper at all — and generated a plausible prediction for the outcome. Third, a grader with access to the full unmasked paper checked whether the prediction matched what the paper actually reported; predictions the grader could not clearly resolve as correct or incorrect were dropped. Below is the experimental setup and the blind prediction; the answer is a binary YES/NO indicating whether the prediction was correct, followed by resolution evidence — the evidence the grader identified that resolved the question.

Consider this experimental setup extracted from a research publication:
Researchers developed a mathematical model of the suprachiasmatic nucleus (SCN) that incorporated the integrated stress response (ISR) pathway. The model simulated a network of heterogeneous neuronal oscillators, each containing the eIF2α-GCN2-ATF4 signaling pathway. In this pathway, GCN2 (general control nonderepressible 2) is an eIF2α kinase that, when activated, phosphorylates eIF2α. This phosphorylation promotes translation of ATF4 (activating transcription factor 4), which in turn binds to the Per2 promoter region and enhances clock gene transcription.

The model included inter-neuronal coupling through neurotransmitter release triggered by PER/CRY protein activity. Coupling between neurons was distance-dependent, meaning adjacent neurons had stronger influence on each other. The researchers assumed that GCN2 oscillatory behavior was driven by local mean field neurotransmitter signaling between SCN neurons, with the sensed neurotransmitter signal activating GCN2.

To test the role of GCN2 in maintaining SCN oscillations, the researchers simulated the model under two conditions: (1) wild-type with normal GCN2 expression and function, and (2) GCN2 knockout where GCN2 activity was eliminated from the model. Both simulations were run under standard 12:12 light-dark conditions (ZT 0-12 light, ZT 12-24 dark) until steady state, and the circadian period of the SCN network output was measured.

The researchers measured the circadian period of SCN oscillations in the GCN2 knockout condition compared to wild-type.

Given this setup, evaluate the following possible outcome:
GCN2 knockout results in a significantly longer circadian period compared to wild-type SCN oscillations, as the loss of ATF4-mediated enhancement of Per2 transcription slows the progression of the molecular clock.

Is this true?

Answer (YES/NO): NO